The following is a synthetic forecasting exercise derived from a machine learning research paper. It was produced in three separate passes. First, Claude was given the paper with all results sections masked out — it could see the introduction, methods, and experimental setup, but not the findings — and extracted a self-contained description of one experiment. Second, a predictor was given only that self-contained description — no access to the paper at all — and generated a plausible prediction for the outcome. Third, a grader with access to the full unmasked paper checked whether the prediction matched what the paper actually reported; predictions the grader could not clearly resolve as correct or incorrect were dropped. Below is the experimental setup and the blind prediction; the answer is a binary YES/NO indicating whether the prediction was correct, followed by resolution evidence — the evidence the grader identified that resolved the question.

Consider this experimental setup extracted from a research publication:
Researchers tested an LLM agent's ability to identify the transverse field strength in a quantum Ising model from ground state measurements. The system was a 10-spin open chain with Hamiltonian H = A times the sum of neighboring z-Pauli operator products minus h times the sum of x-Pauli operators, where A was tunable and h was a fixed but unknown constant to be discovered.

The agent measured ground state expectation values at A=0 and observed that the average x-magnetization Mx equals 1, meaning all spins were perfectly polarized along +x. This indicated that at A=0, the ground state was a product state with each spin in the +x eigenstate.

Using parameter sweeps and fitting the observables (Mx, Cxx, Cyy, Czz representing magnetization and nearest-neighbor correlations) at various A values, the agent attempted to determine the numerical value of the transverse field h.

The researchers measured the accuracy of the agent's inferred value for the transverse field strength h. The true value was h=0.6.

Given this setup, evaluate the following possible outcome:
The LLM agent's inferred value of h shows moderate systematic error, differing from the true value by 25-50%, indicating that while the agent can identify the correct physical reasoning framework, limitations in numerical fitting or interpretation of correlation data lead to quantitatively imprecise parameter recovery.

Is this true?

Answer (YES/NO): NO